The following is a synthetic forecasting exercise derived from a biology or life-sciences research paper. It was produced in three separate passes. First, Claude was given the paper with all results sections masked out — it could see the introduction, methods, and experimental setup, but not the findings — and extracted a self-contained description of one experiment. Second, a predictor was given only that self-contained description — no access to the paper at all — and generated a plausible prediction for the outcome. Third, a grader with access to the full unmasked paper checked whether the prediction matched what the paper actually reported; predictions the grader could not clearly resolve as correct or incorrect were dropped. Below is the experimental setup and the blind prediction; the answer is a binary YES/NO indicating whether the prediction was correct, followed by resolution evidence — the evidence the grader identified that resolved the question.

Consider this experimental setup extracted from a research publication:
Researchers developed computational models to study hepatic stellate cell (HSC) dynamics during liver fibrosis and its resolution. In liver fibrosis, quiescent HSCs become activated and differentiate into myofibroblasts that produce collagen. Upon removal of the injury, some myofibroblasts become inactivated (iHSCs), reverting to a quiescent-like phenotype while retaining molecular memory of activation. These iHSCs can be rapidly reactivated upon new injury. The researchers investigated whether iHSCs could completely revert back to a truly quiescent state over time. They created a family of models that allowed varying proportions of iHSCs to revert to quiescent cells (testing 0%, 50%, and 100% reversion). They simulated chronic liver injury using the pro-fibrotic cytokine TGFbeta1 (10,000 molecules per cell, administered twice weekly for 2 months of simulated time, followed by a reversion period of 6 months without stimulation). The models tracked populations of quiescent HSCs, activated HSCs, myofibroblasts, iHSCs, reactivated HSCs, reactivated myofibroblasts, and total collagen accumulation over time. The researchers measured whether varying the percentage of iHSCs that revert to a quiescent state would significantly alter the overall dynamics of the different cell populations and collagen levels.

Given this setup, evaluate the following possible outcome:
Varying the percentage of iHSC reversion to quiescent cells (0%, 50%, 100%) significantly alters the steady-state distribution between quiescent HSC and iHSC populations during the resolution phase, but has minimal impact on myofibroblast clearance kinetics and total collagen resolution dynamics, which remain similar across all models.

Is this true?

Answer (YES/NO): NO